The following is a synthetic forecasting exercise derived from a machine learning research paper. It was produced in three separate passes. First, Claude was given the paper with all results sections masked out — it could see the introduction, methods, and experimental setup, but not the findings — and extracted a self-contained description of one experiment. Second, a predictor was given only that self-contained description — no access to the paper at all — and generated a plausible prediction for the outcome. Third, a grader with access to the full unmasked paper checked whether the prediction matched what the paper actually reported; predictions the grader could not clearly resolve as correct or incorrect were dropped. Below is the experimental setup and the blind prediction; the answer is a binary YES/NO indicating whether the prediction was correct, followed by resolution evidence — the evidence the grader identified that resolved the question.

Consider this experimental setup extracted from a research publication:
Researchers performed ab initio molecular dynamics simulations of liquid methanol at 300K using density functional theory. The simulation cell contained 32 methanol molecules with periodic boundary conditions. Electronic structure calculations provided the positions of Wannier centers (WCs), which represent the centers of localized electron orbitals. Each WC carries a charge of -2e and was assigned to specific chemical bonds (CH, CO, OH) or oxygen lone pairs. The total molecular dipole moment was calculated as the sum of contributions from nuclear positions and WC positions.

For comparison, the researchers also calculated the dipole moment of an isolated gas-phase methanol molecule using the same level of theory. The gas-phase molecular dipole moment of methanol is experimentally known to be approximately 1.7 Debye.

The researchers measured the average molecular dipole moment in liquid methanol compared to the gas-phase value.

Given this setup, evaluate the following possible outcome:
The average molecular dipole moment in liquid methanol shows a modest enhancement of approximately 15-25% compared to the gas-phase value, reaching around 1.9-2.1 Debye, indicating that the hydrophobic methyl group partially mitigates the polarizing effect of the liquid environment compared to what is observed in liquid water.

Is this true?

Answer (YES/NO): NO